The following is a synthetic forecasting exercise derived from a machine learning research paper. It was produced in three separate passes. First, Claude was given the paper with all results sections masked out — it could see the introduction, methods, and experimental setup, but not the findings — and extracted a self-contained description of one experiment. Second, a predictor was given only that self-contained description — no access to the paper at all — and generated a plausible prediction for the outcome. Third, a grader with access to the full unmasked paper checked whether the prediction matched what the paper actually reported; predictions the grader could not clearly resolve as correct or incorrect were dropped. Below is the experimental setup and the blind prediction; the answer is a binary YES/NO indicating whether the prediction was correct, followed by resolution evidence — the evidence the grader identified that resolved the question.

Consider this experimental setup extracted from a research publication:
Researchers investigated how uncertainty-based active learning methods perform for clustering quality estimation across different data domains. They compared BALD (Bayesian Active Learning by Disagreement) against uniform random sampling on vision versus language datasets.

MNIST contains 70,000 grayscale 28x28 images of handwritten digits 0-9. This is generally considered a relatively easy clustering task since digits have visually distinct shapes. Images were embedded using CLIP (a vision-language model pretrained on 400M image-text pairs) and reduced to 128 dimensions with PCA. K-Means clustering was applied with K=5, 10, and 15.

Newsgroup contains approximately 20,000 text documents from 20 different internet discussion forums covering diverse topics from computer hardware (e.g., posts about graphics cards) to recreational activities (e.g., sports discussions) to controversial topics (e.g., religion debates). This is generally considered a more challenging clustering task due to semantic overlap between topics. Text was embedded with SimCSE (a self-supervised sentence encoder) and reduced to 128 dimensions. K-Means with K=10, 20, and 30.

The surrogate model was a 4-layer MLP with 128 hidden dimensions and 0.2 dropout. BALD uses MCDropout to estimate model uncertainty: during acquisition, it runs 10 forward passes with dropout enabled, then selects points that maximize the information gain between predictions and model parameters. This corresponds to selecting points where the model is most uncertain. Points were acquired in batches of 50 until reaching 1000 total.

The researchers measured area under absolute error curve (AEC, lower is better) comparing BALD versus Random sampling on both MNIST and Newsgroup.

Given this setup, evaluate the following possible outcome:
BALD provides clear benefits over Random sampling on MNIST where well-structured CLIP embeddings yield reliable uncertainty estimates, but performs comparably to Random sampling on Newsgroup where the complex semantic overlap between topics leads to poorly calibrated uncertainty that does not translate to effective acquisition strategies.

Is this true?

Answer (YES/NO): NO